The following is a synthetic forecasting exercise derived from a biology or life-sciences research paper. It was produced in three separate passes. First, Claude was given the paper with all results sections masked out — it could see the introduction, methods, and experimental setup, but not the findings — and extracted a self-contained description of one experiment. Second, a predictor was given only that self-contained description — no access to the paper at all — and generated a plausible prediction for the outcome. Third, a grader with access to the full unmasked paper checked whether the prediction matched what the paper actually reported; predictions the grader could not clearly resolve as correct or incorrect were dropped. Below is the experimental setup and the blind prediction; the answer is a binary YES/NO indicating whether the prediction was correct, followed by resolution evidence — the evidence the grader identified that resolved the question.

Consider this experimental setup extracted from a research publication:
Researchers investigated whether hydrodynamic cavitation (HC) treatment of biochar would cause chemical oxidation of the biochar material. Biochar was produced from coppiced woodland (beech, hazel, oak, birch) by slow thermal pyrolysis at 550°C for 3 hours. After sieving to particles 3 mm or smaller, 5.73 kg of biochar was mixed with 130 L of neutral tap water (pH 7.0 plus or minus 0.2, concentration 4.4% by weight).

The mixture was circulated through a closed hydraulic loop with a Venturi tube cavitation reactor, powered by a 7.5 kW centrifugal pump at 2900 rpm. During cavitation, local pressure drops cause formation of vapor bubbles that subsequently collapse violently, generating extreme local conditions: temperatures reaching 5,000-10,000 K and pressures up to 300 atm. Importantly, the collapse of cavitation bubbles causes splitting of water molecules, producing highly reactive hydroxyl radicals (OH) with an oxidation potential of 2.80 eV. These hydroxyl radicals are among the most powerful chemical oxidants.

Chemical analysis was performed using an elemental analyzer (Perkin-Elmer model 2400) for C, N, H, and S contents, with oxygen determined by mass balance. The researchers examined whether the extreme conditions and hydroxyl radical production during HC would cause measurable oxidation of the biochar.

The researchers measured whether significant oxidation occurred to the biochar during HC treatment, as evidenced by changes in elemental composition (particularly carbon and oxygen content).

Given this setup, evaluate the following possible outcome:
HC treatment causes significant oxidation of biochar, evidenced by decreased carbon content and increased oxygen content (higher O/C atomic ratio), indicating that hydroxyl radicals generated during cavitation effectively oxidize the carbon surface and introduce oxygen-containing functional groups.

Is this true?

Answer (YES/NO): NO